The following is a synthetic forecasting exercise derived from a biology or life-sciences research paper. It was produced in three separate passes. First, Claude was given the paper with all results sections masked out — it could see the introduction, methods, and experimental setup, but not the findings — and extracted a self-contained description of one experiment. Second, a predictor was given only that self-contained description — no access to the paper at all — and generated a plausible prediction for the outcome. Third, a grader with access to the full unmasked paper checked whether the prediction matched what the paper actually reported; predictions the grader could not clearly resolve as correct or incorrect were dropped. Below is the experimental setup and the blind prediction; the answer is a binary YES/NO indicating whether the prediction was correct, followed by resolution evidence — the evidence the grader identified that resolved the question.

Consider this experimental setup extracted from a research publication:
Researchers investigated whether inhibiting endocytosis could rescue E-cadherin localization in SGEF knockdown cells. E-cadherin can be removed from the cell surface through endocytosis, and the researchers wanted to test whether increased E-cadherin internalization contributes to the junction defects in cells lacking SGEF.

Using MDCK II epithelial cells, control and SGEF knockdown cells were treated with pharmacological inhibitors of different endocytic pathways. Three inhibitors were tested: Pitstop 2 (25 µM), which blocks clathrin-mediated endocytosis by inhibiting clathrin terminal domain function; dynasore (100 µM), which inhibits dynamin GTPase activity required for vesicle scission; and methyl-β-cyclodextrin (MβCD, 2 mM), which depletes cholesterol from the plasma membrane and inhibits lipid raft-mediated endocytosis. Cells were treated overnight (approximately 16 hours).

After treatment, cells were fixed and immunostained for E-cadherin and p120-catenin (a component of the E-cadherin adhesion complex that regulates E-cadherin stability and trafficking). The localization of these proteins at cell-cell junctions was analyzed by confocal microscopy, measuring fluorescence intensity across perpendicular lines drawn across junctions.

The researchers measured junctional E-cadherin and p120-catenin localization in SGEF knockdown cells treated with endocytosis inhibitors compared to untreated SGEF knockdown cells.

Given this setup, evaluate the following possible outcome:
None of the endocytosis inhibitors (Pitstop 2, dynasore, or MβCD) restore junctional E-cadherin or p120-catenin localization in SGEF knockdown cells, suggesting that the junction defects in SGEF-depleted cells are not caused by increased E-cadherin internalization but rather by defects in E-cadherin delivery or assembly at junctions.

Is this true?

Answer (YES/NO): NO